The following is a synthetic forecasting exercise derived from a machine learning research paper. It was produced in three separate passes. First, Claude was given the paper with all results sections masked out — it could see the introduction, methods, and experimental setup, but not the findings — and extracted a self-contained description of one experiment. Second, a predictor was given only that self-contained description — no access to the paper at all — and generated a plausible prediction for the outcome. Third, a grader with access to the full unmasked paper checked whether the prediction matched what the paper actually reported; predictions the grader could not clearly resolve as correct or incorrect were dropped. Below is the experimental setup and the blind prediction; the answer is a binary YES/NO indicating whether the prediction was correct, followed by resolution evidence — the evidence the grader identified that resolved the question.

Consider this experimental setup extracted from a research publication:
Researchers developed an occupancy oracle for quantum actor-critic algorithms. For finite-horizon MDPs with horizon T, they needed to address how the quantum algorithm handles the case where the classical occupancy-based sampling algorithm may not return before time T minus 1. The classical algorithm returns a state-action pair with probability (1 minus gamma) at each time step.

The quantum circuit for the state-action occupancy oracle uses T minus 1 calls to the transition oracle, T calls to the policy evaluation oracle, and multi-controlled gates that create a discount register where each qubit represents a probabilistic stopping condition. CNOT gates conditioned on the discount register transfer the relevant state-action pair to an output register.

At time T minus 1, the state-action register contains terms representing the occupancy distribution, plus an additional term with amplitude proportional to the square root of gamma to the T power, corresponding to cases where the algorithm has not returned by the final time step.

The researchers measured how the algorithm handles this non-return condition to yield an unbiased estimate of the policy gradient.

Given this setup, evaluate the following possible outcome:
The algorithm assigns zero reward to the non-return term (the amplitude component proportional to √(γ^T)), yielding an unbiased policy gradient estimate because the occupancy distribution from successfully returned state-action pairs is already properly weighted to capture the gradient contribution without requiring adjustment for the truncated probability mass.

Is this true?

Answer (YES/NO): NO